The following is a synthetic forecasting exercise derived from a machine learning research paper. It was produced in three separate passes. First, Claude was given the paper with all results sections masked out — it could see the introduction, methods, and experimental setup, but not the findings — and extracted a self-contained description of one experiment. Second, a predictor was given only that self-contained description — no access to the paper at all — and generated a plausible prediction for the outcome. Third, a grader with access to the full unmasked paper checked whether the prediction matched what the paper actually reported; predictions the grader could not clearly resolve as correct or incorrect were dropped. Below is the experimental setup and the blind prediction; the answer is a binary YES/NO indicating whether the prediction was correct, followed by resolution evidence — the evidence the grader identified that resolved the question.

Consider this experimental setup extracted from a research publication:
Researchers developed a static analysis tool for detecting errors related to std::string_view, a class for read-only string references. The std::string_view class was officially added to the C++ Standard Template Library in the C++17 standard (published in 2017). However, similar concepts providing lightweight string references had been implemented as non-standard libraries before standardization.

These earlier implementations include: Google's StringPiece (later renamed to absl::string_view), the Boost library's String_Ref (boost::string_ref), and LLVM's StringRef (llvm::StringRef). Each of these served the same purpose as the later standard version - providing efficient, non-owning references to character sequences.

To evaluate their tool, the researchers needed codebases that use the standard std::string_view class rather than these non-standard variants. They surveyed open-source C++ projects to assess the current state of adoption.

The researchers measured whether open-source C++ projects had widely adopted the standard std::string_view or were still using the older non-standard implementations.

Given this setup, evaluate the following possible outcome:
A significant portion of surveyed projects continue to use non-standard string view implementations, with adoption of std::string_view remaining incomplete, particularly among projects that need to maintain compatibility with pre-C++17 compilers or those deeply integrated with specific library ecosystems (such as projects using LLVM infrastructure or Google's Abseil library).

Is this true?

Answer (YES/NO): YES